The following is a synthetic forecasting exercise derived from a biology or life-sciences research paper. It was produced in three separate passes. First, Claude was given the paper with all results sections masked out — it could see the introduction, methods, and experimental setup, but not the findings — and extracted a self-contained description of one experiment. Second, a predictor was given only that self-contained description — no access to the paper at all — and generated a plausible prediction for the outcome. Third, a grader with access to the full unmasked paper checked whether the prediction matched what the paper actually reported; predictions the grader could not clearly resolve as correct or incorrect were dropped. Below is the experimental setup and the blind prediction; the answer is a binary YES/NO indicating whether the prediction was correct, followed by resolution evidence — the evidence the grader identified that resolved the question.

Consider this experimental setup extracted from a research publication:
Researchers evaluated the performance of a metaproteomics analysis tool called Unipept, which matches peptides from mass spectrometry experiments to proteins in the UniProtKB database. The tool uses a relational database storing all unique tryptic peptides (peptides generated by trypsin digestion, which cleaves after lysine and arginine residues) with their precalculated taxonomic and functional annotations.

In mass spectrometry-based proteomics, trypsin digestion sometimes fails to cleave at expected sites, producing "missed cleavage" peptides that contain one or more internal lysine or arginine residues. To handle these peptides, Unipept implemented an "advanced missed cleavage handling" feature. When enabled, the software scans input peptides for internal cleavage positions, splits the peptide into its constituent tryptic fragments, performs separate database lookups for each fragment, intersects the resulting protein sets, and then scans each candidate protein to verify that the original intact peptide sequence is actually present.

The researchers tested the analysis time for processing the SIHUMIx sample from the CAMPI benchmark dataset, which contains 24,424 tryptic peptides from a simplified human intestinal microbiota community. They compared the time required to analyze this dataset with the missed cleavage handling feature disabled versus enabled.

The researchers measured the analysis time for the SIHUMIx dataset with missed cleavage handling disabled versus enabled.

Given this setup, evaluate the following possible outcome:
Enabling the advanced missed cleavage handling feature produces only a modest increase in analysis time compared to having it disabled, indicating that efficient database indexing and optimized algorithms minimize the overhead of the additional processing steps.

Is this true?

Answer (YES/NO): NO